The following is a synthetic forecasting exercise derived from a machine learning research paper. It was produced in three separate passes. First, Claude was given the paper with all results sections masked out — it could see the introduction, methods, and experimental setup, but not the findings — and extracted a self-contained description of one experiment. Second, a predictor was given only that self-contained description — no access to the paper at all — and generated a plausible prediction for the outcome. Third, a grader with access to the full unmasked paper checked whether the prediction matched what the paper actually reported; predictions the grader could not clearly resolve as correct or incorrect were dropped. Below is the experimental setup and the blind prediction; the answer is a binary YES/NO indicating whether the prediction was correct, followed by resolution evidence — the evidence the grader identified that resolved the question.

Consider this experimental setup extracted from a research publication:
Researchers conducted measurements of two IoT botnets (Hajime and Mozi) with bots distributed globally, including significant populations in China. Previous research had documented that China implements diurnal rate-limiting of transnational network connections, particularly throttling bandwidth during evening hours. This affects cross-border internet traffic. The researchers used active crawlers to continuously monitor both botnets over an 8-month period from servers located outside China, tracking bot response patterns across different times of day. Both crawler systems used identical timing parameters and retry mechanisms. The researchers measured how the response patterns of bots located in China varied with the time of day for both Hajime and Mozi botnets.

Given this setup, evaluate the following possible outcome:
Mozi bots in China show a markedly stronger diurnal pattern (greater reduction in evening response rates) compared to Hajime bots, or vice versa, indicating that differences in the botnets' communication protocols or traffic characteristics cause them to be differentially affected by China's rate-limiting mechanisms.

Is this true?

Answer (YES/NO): YES